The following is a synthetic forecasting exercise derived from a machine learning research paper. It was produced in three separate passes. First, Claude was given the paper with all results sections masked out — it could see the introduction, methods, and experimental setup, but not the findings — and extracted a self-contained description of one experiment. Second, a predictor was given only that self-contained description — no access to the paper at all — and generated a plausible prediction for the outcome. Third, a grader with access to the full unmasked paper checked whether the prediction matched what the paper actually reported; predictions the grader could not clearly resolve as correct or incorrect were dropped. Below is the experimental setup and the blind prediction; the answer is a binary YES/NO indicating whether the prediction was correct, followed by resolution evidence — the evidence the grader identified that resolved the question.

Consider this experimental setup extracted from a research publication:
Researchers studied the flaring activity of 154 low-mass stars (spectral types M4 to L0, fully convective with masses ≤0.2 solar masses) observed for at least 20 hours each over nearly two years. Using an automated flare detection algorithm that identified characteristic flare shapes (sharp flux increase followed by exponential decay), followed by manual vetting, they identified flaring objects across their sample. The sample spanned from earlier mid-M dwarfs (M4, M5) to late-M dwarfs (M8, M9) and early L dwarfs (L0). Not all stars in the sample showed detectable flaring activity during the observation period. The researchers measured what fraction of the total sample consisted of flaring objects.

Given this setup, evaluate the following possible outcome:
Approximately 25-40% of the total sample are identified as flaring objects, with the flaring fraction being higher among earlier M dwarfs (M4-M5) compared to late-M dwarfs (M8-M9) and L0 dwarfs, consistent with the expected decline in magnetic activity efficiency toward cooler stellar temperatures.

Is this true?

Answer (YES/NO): NO